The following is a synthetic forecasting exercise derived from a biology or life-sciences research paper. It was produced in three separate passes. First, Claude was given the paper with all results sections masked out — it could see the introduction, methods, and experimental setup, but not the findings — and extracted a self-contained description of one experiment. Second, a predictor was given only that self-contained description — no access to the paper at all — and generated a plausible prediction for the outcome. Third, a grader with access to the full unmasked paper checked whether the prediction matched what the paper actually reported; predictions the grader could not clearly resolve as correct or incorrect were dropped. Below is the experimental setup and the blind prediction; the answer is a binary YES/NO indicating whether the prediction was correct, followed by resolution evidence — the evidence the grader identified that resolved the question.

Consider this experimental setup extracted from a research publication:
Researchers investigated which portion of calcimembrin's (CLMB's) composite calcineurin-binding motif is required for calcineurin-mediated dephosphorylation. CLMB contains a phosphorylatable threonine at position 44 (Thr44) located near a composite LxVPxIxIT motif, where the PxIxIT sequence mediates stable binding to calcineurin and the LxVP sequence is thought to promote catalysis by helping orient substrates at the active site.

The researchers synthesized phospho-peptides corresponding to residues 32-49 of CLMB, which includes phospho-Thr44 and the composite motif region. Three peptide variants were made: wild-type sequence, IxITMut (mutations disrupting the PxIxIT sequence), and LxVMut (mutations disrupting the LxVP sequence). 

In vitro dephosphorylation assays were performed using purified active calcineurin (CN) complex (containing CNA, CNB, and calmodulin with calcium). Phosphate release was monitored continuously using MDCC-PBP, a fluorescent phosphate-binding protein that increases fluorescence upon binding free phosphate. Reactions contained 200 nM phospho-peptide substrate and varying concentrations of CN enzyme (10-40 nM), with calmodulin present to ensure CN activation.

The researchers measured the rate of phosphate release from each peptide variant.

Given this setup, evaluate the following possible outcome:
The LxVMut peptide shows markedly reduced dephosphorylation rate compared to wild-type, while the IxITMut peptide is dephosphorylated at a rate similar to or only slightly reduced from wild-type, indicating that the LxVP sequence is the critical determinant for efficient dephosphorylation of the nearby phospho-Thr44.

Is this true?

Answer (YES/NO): YES